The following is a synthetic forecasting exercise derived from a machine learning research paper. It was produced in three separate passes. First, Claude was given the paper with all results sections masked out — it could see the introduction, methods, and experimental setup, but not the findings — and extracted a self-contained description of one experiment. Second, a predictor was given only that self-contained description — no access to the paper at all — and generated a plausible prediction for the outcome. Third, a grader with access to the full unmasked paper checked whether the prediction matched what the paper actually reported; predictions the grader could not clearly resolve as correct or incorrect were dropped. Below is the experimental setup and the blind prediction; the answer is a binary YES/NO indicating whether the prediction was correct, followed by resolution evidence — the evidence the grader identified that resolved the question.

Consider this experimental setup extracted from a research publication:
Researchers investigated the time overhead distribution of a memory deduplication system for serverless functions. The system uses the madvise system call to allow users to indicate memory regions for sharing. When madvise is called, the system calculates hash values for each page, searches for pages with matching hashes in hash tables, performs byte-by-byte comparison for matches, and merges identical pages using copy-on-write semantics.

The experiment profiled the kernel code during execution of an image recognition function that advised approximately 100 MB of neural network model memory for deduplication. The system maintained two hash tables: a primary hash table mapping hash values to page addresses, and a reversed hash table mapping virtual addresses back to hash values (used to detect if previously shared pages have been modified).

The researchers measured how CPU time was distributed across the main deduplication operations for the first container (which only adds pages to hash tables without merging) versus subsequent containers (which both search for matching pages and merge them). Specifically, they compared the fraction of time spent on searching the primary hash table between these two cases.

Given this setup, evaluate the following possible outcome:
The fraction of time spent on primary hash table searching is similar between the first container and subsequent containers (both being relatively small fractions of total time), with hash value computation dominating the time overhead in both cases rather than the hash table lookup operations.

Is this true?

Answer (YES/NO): NO